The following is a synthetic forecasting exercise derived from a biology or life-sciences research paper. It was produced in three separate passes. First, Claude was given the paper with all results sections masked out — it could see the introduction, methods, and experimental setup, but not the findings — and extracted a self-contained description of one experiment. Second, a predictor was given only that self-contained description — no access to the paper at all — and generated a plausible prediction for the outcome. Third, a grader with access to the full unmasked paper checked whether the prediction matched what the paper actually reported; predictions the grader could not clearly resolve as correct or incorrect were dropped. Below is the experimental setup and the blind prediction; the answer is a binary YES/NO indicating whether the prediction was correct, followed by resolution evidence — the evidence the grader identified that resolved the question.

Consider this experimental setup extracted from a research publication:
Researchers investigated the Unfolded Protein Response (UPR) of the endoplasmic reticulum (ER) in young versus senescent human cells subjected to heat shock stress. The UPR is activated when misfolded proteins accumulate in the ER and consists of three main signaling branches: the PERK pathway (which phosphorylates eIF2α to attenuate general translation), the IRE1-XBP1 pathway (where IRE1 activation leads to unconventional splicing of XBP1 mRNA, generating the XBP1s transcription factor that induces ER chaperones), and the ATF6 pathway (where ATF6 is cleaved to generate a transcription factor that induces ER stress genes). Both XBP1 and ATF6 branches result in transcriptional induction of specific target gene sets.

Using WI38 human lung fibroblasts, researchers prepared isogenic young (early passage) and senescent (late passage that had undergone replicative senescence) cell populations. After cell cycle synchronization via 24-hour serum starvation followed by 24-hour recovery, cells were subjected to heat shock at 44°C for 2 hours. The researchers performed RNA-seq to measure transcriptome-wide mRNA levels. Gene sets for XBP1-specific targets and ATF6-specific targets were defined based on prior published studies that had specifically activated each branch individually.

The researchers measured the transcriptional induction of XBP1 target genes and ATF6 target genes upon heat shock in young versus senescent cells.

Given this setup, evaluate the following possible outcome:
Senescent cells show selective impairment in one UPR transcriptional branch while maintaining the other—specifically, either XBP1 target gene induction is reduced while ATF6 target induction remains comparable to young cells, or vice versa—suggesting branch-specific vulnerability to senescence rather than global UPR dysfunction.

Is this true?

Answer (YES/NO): NO